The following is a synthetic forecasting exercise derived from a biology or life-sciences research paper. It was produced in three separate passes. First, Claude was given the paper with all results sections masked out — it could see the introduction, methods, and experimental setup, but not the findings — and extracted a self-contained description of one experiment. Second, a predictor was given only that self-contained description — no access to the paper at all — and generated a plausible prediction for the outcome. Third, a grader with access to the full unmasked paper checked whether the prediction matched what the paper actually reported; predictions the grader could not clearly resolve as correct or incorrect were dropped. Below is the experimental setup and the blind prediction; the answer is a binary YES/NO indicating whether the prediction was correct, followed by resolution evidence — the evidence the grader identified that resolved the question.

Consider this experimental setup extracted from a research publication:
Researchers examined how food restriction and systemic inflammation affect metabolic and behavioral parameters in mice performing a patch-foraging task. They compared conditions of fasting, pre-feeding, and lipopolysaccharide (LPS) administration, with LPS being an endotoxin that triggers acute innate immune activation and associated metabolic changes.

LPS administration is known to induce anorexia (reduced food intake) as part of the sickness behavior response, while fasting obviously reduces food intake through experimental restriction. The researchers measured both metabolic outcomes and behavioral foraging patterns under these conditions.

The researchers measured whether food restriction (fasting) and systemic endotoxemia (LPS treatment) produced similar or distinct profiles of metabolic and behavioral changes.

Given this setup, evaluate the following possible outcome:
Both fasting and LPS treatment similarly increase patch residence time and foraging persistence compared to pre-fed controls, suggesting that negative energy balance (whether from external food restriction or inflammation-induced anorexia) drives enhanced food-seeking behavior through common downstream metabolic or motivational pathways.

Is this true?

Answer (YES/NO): NO